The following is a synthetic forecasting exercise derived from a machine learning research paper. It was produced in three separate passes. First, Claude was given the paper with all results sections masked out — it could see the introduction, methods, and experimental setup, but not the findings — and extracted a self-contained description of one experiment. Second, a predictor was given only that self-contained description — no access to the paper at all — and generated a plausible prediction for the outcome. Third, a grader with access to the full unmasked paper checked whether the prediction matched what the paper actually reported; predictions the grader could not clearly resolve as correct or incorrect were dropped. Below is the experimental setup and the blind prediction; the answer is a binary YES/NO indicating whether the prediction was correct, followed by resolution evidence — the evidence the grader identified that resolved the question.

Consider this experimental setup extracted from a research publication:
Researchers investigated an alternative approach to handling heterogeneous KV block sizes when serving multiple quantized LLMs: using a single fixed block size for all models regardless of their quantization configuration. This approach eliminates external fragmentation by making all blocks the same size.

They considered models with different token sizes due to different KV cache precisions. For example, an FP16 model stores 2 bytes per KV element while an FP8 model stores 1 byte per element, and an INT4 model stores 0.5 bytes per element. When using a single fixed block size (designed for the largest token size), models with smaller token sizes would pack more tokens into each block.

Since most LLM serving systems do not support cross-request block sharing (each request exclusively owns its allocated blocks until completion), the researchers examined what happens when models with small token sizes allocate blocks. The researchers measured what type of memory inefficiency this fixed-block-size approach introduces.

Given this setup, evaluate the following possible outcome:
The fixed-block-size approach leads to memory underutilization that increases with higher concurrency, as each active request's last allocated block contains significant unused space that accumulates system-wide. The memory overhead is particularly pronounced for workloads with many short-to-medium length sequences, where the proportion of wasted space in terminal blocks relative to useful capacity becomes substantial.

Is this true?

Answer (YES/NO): NO